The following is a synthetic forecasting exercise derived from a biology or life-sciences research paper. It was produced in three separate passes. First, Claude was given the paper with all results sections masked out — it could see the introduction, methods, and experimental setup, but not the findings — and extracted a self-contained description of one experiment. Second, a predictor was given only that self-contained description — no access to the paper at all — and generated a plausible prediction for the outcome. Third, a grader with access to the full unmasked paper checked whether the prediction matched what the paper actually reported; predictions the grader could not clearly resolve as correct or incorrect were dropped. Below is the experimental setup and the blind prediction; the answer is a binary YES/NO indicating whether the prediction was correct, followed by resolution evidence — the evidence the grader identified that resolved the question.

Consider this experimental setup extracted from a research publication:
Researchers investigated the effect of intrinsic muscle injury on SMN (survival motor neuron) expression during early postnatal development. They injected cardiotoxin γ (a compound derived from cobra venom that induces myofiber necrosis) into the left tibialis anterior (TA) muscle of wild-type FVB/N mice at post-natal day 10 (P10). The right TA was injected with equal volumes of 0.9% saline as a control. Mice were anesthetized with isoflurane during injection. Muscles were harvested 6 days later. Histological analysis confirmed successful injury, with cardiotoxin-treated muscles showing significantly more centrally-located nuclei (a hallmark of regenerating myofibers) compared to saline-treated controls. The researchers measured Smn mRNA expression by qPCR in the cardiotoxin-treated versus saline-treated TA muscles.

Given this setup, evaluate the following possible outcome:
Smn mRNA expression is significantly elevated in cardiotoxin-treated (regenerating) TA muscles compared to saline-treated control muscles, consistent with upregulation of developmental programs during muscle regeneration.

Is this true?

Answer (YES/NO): YES